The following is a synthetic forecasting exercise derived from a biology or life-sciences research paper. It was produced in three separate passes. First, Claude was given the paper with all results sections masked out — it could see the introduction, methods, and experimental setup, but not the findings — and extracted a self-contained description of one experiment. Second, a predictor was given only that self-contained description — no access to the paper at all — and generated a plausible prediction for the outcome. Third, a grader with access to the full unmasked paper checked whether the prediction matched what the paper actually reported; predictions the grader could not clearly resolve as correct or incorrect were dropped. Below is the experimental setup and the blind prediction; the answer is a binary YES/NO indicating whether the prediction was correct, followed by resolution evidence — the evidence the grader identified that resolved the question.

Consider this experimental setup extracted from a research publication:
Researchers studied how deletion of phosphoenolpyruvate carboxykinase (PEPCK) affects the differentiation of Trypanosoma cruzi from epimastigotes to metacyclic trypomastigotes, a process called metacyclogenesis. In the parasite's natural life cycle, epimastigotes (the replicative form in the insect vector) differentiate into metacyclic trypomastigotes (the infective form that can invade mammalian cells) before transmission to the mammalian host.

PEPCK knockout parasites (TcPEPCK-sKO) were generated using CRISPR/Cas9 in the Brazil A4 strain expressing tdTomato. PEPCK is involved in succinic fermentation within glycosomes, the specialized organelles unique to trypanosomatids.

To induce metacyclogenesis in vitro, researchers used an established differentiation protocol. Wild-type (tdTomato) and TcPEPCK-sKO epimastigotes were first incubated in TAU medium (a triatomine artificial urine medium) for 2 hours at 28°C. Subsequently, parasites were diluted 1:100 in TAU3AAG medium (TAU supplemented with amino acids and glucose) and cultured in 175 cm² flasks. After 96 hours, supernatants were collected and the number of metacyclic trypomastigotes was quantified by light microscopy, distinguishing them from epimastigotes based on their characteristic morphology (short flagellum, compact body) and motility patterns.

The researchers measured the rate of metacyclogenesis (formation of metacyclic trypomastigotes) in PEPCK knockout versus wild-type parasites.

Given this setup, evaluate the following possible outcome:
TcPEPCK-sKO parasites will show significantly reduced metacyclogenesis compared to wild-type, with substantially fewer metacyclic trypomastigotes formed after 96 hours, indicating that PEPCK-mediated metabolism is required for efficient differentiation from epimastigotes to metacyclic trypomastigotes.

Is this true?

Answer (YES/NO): YES